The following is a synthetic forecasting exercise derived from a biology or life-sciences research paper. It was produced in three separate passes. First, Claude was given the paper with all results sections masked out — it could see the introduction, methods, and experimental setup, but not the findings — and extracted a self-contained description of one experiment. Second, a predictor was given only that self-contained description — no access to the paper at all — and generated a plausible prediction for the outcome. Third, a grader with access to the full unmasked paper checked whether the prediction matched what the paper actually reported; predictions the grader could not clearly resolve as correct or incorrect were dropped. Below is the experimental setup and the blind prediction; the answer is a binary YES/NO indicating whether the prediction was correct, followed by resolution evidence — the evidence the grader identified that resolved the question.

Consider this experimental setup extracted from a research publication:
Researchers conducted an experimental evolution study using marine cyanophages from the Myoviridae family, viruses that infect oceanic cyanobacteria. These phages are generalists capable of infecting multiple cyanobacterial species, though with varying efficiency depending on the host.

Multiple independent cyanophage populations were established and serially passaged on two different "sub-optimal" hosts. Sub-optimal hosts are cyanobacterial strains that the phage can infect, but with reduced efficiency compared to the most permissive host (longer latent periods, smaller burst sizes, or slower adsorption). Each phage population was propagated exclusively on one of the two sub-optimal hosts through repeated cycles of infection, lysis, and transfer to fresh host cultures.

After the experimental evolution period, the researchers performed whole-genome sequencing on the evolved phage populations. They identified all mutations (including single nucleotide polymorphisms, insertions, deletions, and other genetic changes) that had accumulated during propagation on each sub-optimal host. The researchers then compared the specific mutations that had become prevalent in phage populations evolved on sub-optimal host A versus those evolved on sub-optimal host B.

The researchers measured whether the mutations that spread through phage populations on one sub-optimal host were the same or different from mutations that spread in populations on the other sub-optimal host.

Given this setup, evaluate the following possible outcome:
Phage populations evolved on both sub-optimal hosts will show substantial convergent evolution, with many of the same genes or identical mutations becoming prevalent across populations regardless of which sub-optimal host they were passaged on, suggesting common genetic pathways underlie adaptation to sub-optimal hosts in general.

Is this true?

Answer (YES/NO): NO